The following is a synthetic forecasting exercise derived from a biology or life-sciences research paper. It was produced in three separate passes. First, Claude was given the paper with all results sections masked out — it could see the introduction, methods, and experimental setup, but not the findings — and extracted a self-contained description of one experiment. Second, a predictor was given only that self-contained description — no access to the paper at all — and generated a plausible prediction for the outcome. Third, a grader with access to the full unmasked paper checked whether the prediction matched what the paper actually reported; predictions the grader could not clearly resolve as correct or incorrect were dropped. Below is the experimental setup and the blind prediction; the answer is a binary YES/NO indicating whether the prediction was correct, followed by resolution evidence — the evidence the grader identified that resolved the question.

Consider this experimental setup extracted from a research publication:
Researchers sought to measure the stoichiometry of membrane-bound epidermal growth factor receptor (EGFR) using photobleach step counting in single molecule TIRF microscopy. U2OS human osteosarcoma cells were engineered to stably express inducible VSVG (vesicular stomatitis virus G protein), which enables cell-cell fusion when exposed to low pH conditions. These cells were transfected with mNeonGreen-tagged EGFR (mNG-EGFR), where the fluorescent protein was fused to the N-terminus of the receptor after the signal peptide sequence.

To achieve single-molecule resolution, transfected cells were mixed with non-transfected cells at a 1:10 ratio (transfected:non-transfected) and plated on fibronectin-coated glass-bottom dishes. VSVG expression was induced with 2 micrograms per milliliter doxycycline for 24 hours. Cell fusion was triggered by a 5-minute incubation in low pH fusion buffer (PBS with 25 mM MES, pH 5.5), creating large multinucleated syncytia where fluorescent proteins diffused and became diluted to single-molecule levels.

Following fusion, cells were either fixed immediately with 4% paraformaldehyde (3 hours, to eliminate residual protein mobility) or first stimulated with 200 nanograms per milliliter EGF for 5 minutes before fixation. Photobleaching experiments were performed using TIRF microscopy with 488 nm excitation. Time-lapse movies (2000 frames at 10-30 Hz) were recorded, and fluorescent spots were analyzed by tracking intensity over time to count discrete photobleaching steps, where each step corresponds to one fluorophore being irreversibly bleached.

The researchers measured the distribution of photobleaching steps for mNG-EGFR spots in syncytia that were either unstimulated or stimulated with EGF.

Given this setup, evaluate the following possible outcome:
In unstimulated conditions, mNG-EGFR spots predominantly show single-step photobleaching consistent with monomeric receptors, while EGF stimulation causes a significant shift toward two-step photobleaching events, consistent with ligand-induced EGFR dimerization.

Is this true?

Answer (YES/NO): YES